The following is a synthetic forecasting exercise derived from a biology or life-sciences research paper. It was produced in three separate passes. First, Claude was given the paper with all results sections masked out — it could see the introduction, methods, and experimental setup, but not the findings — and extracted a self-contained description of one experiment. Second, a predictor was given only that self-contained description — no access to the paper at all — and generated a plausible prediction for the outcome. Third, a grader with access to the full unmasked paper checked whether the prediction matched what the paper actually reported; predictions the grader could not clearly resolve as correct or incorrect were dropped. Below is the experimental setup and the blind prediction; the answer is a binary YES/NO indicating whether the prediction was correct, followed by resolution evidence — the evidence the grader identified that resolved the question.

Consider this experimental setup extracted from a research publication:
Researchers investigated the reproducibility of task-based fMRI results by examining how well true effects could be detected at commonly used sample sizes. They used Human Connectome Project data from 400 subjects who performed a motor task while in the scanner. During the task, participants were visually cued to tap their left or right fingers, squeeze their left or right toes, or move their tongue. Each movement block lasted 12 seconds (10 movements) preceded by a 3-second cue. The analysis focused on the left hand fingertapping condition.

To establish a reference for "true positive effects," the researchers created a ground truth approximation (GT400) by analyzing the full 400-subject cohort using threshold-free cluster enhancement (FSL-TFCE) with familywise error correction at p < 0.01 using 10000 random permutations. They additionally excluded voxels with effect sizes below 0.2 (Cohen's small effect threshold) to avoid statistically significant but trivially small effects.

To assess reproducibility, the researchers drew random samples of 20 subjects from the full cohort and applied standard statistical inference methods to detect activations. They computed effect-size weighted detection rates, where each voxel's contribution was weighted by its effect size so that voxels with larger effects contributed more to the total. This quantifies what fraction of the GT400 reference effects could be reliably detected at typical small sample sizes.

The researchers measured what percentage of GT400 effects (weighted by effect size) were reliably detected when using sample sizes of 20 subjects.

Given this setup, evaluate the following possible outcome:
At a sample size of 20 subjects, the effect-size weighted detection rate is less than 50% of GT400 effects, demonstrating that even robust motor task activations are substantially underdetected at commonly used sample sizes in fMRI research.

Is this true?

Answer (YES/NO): YES